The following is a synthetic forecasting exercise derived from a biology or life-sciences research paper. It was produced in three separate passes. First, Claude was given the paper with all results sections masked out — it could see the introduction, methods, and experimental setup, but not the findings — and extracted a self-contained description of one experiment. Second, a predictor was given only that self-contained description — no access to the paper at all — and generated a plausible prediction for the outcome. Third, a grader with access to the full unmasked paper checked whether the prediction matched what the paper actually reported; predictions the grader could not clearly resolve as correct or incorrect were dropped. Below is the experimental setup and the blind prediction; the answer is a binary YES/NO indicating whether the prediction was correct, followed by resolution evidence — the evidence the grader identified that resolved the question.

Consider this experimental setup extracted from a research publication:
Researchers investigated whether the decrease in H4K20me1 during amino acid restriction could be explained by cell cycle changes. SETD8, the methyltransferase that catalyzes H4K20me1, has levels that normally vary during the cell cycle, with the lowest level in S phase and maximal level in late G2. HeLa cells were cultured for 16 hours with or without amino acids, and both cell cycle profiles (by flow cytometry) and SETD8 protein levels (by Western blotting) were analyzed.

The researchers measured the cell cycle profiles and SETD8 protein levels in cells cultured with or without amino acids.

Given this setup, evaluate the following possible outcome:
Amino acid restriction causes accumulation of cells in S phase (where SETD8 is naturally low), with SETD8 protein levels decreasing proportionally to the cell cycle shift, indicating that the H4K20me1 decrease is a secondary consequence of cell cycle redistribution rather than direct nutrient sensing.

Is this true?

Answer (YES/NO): NO